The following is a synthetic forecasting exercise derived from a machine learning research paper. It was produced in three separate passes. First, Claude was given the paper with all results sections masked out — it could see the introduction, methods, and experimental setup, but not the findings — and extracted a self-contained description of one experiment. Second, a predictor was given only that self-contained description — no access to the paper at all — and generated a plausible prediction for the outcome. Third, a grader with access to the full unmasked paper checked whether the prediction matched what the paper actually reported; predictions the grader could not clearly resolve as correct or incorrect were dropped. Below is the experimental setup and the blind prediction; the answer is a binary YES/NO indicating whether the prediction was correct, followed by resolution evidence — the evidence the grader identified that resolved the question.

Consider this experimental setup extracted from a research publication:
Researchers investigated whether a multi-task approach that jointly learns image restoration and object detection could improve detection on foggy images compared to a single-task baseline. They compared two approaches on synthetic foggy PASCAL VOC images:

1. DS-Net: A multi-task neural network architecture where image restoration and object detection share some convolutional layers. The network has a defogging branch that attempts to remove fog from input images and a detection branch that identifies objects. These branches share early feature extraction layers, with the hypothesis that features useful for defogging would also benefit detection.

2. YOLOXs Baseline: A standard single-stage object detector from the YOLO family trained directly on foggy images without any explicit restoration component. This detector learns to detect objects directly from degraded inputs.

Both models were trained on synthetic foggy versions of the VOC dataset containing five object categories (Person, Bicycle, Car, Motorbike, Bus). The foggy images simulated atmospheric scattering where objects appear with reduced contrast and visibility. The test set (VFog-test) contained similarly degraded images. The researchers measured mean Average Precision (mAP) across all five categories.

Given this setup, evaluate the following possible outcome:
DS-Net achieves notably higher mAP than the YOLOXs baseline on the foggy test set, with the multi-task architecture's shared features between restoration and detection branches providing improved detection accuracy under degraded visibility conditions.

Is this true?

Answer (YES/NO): NO